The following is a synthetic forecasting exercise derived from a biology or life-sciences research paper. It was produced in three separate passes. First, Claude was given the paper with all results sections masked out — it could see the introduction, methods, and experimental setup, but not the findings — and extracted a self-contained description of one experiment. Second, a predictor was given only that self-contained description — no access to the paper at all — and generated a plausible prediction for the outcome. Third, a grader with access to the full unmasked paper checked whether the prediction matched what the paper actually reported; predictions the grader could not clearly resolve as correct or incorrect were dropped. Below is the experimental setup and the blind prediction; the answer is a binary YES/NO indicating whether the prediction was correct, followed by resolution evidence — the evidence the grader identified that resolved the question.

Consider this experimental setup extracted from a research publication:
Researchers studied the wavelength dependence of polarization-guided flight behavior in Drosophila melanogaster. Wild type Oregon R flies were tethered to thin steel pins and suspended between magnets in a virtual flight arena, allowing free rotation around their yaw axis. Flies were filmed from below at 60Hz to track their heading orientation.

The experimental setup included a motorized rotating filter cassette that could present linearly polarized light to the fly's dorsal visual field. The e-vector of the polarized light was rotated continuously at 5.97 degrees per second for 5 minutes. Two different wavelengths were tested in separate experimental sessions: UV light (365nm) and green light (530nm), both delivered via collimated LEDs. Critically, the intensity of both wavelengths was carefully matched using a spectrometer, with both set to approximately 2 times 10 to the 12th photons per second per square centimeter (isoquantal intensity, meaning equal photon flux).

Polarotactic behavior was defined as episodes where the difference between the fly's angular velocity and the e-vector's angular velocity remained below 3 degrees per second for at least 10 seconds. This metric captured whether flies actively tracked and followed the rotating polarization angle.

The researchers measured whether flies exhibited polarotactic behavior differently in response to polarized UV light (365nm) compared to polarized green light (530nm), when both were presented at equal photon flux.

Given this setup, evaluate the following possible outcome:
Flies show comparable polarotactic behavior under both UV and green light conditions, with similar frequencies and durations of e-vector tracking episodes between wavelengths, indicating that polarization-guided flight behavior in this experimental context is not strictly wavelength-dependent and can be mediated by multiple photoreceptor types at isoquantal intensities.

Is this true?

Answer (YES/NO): NO